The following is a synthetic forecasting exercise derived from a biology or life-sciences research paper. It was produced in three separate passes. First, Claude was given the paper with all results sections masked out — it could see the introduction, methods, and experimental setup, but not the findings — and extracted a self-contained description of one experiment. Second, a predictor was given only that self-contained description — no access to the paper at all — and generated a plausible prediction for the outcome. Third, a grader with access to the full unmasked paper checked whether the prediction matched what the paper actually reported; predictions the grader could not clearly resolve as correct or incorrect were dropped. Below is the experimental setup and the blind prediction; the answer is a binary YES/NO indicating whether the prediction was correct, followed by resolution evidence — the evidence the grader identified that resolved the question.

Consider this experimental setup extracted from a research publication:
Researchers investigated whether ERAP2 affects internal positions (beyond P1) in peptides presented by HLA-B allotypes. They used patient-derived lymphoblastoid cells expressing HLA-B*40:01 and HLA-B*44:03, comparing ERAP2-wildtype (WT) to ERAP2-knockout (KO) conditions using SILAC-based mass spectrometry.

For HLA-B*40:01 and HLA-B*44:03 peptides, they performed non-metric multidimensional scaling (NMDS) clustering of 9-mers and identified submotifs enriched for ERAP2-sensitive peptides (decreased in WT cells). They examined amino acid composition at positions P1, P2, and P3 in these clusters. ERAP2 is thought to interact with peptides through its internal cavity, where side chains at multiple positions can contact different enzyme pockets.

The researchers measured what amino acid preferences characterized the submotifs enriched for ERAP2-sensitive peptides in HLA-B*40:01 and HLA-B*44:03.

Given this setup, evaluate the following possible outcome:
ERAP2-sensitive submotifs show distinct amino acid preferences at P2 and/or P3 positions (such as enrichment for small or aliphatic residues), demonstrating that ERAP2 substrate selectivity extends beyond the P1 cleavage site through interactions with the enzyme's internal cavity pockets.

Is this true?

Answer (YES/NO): NO